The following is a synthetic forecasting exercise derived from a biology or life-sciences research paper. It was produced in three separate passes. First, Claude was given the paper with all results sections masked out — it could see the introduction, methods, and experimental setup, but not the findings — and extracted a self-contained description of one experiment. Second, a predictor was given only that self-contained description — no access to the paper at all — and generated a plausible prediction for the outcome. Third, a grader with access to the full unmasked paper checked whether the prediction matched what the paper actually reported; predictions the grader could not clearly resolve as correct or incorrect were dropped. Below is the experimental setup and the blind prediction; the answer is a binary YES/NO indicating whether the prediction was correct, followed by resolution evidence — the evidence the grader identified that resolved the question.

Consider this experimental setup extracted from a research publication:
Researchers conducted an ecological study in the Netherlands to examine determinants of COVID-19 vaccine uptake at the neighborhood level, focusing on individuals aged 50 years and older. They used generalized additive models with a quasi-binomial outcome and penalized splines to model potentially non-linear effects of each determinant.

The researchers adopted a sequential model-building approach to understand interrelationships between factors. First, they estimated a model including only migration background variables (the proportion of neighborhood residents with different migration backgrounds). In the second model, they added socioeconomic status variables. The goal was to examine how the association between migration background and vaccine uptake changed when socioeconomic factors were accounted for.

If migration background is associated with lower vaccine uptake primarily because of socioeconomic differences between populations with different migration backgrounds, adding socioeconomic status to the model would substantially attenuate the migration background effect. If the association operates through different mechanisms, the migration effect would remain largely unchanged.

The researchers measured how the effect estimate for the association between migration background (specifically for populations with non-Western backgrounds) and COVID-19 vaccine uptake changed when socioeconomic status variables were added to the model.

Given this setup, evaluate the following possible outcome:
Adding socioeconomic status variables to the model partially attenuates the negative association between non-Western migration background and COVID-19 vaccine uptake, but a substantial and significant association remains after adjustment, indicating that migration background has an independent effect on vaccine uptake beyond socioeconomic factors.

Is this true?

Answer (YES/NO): YES